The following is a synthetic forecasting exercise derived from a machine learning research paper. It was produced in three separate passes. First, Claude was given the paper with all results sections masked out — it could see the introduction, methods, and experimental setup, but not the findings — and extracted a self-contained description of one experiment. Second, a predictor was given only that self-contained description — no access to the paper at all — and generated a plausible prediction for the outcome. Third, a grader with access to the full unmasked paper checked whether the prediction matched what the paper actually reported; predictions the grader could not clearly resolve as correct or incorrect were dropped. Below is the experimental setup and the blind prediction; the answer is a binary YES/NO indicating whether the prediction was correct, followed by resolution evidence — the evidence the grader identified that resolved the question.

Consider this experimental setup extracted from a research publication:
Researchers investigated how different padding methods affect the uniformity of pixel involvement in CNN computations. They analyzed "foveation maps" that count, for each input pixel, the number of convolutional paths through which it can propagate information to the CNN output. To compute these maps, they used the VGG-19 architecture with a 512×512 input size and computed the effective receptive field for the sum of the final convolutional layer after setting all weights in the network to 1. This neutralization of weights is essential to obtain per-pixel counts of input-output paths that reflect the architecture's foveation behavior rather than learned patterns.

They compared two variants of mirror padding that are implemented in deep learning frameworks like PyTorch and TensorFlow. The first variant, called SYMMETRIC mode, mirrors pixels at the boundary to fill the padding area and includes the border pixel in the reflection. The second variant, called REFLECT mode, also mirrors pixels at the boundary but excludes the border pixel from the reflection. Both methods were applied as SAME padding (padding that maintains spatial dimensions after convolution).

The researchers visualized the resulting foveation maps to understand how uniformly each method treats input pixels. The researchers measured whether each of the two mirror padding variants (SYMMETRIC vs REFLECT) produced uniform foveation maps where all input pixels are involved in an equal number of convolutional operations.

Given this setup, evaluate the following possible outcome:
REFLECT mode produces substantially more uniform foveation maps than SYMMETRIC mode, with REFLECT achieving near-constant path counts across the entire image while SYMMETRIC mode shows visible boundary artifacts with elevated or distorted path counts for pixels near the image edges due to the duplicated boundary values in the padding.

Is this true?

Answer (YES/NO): NO